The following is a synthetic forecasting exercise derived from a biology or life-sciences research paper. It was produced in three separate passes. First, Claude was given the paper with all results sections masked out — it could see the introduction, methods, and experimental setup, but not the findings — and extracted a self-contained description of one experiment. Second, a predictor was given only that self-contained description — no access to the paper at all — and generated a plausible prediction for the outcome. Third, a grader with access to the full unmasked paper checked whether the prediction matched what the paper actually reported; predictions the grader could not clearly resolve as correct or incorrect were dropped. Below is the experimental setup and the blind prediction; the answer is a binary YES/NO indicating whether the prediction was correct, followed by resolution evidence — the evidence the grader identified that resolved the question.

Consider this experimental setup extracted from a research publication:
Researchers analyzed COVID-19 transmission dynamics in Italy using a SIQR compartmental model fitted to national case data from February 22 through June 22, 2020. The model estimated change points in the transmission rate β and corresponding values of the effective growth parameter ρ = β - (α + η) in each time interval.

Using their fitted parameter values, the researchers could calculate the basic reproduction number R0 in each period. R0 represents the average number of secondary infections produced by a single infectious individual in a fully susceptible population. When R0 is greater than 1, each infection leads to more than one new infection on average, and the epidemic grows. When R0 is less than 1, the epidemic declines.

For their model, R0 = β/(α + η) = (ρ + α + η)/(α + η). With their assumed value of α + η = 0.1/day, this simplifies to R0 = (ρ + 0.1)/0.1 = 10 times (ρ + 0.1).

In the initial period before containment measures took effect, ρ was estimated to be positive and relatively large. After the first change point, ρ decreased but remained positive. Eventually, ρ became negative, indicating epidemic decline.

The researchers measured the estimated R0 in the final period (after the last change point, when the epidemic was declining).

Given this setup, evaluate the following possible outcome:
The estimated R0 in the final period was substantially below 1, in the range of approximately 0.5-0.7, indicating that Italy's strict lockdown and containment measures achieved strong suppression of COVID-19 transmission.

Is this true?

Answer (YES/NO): NO